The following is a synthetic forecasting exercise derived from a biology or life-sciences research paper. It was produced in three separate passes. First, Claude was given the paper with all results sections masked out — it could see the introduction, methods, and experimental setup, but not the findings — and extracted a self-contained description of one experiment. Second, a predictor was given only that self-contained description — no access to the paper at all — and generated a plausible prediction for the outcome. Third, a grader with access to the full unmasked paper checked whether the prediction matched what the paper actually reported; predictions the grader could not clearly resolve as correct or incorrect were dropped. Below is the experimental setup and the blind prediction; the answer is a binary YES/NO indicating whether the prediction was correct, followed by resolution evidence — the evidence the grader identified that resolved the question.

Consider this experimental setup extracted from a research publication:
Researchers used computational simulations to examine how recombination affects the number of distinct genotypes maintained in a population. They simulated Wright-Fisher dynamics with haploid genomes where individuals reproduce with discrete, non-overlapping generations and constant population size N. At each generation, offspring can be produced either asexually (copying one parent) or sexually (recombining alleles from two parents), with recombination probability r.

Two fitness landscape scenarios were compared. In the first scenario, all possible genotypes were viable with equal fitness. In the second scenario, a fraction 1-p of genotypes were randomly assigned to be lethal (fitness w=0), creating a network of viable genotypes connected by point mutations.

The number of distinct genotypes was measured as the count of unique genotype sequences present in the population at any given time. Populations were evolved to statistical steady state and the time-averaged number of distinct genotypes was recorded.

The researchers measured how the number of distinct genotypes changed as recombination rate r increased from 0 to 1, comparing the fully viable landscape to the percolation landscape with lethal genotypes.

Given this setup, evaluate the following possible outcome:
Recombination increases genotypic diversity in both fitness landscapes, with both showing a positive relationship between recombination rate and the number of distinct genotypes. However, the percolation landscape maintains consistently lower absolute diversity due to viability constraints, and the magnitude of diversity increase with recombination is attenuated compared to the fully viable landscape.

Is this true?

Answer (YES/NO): NO